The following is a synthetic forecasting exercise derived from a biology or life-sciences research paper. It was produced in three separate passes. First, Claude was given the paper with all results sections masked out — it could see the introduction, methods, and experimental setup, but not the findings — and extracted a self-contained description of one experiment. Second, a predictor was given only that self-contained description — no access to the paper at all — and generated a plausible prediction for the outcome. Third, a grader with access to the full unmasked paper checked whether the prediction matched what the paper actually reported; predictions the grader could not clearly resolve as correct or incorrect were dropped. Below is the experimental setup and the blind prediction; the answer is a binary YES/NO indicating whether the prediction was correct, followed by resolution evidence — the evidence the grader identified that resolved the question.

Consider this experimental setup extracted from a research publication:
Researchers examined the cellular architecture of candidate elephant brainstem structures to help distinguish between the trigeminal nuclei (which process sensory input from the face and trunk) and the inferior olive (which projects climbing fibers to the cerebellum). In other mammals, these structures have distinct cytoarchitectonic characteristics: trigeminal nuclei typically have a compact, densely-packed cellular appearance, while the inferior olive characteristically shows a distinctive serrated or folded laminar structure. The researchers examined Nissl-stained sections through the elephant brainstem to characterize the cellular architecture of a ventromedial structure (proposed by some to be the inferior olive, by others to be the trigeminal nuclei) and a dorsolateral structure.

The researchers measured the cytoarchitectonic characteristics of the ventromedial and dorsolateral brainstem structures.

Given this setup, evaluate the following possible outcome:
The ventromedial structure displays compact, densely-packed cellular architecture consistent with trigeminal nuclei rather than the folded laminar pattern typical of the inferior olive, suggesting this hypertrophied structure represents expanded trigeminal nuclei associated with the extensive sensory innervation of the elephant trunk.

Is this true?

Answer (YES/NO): YES